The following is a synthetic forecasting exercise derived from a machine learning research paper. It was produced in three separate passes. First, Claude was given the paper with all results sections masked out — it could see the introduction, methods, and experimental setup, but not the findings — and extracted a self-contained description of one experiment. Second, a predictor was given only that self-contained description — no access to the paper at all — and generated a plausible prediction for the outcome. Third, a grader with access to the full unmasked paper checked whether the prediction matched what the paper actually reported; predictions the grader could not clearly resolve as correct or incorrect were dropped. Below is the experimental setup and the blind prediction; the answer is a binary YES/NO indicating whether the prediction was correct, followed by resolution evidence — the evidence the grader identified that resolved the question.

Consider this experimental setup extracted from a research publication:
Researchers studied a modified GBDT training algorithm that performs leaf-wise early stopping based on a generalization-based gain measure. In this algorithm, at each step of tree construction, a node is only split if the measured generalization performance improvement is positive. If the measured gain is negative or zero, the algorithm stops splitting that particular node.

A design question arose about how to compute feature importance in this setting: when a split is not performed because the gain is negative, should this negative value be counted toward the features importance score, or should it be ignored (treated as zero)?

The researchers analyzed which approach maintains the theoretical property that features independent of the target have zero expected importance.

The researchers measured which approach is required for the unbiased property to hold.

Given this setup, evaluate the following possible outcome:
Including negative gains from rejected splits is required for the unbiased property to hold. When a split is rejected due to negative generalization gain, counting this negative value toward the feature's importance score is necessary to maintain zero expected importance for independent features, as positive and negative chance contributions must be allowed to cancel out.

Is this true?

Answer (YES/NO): YES